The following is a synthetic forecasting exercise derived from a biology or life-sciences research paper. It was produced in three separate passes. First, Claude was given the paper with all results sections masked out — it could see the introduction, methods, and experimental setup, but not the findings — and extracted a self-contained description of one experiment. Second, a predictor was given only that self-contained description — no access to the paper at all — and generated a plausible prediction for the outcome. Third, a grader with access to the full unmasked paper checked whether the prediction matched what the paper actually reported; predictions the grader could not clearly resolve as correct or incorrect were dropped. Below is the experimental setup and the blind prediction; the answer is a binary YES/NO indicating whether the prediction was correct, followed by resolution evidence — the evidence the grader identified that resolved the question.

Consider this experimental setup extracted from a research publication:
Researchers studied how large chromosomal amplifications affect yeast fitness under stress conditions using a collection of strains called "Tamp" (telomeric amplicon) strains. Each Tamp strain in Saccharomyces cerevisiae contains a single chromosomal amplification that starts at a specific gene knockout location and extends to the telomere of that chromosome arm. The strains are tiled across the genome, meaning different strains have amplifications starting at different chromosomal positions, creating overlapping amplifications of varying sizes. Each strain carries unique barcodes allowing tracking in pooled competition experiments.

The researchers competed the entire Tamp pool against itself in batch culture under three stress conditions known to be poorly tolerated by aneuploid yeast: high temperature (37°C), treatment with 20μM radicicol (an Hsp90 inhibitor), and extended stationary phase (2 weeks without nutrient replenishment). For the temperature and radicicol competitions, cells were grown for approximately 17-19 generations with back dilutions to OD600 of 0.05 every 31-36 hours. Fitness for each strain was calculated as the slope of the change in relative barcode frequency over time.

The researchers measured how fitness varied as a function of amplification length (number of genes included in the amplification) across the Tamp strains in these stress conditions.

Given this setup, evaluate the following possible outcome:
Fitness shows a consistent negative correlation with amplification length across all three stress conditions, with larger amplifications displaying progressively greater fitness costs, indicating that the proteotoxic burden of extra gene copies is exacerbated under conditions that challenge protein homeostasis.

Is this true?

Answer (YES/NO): NO